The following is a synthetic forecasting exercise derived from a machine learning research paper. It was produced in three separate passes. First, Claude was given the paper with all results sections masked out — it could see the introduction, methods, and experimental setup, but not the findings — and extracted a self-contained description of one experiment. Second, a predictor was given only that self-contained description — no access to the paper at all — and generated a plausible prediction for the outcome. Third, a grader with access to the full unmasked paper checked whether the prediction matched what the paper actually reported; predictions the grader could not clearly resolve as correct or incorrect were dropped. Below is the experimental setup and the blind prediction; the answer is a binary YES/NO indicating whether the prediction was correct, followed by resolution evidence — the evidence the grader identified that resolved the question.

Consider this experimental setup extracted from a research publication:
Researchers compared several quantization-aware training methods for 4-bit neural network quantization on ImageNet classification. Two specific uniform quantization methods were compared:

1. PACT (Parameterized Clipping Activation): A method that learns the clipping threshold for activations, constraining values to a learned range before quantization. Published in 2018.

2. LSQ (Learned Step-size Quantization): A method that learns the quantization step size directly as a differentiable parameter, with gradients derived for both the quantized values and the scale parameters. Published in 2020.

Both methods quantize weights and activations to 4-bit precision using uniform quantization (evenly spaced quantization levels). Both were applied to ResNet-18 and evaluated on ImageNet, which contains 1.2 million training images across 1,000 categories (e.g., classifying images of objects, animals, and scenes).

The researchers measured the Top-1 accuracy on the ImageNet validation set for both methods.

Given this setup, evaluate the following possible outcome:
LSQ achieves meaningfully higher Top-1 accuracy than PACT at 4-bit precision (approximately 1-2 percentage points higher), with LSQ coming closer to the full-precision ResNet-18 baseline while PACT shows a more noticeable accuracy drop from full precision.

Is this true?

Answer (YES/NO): YES